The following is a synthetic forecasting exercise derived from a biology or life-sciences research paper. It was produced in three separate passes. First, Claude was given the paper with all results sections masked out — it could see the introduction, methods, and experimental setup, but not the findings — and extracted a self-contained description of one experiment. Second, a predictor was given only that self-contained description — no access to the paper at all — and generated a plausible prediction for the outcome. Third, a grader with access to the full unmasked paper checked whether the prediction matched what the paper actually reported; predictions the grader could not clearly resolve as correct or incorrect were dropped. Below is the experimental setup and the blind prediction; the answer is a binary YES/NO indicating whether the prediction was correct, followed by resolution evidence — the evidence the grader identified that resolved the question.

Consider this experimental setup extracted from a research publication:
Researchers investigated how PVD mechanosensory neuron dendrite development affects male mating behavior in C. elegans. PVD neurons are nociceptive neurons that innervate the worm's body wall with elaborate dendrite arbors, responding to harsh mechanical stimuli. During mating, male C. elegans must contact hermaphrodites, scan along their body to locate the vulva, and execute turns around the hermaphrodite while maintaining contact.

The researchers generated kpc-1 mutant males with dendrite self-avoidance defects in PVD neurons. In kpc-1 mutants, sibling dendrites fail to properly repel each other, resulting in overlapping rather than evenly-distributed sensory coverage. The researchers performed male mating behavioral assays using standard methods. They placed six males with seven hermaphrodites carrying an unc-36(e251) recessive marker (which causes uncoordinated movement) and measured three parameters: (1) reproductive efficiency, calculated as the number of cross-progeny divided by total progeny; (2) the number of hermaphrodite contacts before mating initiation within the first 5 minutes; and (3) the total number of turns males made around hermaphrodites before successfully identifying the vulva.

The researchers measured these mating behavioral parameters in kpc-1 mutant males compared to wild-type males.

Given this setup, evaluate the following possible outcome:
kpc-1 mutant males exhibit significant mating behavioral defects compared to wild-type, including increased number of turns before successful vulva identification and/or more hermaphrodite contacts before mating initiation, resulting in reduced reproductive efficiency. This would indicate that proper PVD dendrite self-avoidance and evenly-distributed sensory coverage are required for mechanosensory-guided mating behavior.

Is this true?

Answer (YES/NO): NO